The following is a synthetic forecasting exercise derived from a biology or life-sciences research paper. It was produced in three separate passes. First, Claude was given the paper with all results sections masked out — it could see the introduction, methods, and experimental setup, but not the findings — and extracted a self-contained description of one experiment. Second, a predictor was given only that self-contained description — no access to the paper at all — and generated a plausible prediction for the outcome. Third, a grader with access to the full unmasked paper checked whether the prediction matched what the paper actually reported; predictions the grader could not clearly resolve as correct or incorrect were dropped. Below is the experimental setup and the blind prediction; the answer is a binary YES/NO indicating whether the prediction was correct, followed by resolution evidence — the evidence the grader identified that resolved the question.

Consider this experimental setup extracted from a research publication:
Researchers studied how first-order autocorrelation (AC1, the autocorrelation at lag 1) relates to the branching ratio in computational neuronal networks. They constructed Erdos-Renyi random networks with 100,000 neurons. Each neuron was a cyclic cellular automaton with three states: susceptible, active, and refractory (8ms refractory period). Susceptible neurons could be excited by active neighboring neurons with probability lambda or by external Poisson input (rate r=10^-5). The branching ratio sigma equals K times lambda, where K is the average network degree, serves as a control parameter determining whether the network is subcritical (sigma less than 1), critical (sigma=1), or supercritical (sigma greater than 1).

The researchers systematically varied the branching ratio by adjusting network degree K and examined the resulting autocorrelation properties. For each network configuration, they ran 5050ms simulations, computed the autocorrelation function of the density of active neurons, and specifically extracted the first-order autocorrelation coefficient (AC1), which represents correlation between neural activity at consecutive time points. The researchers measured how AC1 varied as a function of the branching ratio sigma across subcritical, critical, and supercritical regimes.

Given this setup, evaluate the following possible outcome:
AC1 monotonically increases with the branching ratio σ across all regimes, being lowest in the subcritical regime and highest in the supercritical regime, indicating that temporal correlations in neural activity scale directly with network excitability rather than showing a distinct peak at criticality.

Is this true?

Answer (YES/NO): NO